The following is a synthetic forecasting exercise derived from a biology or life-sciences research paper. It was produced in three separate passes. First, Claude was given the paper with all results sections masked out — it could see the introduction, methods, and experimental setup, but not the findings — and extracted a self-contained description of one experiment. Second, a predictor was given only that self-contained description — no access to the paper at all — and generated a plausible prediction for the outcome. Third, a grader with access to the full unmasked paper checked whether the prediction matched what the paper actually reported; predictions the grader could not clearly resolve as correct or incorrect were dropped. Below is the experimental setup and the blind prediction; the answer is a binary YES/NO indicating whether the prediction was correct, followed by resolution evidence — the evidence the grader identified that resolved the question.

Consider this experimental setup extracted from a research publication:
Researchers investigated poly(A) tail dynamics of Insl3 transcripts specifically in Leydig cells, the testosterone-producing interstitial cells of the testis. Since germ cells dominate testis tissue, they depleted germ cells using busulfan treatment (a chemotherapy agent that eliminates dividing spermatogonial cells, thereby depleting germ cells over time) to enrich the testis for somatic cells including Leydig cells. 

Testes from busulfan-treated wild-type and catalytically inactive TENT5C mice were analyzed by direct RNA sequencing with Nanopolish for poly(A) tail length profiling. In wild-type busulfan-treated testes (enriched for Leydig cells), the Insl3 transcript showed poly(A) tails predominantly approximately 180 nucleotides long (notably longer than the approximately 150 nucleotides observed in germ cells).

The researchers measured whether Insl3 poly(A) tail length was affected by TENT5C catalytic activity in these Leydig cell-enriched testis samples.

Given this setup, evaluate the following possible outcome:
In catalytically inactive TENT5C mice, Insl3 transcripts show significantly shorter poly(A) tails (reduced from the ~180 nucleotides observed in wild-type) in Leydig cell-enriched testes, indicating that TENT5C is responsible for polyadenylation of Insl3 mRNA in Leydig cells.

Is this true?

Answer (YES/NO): YES